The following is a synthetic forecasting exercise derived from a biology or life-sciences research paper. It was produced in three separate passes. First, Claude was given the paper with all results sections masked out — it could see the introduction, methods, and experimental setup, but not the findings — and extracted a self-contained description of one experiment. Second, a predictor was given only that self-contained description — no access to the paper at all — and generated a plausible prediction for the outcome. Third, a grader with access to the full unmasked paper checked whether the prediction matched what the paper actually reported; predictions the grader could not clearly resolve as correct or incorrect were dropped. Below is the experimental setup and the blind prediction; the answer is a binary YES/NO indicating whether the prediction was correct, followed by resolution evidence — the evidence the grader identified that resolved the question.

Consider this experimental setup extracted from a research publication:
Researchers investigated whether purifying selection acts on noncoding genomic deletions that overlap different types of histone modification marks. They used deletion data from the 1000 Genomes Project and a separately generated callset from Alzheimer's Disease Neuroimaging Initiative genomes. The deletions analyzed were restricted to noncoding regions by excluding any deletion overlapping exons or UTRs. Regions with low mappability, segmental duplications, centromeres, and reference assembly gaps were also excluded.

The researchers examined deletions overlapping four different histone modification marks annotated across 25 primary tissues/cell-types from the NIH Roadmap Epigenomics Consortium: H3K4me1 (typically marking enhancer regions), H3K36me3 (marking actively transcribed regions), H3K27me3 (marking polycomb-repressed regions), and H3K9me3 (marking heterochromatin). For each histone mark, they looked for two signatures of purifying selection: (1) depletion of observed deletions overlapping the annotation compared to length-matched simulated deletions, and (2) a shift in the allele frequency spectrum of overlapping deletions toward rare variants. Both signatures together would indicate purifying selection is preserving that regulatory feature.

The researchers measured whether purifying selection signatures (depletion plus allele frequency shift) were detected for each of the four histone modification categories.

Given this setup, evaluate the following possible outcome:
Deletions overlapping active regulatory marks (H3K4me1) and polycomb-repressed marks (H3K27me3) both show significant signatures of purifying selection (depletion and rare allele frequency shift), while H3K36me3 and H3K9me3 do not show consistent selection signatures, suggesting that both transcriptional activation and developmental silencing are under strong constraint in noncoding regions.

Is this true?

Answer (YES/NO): NO